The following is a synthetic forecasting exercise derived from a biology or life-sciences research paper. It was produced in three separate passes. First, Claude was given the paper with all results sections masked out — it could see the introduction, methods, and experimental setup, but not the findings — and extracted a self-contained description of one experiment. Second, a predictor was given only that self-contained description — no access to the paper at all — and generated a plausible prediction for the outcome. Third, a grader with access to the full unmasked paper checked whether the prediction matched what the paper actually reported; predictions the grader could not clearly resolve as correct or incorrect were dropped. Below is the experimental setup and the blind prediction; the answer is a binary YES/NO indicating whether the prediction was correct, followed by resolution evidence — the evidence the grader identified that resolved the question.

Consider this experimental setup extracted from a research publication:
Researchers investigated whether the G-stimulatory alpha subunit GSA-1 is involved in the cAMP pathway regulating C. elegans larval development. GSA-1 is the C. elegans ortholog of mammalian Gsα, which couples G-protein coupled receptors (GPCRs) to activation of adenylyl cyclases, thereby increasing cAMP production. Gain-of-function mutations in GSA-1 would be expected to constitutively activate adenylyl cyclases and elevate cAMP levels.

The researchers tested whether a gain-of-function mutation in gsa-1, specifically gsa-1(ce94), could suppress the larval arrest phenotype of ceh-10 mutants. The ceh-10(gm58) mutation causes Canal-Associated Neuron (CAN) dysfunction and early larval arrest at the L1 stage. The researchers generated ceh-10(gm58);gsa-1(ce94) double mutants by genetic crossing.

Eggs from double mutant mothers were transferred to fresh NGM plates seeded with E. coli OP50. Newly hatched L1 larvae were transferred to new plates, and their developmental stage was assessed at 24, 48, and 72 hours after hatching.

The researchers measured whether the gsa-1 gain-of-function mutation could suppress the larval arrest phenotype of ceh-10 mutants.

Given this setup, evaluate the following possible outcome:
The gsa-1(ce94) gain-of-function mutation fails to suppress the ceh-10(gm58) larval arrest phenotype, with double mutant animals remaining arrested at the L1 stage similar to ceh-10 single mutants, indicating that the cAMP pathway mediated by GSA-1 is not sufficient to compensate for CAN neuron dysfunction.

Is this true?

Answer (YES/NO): NO